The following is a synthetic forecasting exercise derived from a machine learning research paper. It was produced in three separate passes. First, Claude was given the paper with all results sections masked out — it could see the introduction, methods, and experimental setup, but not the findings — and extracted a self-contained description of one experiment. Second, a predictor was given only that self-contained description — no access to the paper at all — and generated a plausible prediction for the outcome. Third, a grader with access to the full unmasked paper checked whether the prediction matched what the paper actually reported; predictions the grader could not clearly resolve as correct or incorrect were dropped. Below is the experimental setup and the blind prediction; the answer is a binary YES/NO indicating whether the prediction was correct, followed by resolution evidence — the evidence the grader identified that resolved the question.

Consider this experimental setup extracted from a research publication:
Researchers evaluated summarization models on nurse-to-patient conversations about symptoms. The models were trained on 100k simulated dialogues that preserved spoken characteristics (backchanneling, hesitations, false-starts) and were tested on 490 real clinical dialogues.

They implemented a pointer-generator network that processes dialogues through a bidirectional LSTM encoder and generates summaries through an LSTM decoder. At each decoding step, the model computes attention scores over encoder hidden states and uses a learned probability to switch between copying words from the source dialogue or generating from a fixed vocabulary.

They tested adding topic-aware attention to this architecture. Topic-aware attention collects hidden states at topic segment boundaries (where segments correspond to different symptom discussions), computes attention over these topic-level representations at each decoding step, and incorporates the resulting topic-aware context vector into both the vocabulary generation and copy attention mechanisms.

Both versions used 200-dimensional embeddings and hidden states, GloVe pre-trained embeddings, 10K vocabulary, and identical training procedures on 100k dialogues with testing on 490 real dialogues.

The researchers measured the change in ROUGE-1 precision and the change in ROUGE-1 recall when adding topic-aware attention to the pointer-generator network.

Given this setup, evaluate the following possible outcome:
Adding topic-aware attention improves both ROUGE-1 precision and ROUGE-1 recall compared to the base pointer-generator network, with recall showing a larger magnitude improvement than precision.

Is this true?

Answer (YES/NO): NO